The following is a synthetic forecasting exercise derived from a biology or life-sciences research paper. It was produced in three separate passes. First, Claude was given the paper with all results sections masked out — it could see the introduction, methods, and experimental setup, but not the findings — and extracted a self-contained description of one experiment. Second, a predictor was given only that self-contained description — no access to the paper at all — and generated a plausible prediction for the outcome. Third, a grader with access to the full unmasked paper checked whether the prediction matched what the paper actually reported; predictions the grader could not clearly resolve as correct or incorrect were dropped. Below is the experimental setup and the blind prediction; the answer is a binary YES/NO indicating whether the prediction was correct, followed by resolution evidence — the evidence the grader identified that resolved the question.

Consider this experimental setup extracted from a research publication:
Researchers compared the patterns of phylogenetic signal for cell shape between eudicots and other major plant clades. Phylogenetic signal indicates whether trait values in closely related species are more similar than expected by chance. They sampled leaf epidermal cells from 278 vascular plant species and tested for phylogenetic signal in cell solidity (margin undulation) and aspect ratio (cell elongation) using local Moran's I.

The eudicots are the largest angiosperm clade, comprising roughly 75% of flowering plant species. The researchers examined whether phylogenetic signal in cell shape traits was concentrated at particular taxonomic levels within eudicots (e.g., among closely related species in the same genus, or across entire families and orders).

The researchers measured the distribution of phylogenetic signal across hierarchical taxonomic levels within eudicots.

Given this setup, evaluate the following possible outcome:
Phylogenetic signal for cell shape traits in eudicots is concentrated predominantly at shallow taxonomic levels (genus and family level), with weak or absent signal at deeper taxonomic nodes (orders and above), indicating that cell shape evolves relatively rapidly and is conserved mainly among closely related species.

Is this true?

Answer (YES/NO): YES